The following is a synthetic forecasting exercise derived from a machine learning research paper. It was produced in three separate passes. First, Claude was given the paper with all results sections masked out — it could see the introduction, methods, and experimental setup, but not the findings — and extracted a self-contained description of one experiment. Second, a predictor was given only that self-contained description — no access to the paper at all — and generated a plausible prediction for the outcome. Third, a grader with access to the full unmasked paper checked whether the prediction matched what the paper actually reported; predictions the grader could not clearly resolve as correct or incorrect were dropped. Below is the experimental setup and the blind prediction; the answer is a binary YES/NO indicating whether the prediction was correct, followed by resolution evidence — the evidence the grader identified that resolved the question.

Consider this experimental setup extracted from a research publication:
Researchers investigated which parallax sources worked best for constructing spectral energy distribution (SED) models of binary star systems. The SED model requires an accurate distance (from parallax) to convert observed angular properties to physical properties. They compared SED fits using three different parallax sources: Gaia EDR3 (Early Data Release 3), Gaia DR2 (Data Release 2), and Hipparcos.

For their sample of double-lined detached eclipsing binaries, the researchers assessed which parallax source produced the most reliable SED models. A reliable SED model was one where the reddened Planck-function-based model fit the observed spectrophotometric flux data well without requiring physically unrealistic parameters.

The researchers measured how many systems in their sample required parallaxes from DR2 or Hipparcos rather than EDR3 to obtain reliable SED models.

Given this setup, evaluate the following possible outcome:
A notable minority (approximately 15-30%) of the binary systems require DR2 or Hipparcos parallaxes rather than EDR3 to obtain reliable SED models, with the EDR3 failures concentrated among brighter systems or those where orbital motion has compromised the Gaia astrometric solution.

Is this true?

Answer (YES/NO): NO